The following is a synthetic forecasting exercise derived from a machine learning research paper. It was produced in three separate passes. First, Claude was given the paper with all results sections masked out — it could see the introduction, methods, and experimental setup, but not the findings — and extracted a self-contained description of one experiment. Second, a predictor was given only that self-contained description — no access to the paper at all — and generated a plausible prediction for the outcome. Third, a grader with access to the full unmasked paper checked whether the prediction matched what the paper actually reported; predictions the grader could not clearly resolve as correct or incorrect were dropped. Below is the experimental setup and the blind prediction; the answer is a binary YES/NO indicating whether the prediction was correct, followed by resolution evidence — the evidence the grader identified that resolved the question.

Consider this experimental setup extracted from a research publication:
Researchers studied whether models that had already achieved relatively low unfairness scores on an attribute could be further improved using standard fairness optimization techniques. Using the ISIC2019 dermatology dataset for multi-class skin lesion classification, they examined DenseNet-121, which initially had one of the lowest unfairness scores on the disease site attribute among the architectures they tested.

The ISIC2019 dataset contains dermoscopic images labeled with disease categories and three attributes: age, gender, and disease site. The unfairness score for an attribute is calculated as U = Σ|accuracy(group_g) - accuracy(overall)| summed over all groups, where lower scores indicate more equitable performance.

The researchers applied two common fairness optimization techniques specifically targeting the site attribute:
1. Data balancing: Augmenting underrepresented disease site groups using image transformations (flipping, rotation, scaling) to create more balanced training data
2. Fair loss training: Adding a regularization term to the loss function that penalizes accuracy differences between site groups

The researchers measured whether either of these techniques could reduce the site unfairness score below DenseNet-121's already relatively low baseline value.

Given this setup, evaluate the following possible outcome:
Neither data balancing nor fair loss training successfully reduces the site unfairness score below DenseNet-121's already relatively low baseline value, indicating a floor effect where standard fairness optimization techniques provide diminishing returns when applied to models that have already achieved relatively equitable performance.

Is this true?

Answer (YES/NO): YES